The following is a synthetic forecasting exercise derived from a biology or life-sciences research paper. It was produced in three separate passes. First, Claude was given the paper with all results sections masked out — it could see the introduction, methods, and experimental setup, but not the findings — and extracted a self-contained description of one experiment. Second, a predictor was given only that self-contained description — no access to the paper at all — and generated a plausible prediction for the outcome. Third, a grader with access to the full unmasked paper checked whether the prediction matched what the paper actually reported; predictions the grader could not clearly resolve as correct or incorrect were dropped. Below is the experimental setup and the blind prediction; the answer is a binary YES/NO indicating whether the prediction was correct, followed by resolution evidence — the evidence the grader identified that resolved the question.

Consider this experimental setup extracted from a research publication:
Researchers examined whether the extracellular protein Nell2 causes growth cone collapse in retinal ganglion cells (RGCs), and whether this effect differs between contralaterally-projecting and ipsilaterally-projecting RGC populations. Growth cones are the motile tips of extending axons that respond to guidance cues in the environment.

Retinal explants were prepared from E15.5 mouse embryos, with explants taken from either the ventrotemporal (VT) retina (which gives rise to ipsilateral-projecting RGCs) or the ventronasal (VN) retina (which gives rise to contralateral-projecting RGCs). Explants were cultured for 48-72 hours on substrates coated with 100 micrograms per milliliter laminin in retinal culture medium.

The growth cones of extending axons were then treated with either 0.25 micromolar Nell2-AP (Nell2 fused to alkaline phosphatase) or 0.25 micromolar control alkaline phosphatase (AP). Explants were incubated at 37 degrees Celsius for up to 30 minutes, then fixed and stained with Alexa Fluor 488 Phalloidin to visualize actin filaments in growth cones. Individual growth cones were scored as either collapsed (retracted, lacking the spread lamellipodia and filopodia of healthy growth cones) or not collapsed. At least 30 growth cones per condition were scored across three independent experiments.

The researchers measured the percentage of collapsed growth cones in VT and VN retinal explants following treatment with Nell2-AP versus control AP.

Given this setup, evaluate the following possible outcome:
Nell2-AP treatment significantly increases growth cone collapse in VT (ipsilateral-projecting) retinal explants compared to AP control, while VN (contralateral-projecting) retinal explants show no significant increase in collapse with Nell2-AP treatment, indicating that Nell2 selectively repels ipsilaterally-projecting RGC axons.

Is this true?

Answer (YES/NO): NO